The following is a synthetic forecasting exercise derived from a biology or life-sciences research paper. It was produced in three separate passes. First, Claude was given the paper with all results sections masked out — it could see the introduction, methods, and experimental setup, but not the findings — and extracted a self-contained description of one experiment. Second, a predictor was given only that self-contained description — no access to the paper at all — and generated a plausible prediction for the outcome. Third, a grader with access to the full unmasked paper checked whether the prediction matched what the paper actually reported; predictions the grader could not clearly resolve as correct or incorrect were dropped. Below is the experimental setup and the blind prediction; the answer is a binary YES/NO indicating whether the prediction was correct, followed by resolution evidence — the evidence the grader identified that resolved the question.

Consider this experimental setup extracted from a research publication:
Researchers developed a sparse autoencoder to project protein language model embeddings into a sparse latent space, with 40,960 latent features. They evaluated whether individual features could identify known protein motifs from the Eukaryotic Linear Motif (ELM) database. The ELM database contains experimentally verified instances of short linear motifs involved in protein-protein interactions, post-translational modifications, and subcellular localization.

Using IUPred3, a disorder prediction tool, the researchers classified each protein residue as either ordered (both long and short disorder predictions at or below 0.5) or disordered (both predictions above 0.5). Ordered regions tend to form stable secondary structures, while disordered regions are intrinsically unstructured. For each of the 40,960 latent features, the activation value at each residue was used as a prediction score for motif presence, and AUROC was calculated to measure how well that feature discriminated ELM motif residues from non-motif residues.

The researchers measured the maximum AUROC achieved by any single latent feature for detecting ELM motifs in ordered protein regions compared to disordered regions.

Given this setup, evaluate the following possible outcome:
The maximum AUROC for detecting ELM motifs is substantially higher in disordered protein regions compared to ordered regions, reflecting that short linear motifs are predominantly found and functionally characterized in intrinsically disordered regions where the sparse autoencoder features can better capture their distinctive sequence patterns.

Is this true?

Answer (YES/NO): NO